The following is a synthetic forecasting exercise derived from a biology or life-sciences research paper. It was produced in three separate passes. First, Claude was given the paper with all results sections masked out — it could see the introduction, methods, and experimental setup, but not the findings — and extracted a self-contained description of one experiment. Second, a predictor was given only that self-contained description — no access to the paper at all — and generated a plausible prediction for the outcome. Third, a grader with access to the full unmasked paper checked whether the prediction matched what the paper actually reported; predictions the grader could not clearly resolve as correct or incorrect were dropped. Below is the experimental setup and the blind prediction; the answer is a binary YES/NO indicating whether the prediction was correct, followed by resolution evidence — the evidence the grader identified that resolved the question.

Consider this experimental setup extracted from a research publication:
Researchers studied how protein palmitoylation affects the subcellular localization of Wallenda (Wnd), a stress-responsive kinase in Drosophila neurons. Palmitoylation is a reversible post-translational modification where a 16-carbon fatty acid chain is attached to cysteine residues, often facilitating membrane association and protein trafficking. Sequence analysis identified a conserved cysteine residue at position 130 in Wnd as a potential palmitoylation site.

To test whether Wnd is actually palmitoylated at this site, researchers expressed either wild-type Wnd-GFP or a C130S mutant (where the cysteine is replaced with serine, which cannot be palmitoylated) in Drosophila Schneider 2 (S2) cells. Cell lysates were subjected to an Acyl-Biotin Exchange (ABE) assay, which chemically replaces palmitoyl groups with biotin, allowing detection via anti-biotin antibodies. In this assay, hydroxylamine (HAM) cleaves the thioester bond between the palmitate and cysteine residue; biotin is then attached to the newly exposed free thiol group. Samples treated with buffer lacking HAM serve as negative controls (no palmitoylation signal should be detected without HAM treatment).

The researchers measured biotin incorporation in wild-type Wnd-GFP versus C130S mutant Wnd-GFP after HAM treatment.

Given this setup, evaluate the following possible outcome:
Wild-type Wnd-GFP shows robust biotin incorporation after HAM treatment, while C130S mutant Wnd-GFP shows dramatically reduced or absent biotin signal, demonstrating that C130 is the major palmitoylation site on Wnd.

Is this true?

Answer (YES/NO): NO